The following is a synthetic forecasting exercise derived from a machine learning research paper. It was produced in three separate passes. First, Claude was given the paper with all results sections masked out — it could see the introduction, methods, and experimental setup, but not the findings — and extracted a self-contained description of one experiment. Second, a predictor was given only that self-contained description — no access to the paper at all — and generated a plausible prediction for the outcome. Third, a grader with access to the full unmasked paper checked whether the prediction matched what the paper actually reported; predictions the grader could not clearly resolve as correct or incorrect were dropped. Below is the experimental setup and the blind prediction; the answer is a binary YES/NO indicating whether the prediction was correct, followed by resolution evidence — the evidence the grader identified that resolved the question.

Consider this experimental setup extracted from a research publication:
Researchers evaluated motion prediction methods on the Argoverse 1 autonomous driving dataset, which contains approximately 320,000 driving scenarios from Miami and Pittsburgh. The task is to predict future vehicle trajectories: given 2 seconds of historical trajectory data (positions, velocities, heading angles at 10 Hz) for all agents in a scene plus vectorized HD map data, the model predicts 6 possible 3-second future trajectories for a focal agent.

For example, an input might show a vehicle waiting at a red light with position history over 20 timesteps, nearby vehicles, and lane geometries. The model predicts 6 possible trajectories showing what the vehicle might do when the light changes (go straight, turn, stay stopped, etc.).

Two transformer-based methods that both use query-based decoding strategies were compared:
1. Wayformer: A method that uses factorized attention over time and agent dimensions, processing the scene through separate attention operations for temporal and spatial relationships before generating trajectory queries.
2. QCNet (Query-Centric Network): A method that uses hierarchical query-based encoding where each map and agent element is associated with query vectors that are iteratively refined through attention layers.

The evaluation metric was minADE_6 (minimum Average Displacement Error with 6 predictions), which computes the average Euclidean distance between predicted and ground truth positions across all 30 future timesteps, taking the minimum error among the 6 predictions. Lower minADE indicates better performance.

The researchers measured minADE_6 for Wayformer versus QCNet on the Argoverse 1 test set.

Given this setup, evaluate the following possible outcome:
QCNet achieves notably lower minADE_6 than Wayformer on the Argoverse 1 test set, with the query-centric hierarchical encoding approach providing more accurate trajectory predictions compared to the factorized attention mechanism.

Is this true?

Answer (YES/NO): YES